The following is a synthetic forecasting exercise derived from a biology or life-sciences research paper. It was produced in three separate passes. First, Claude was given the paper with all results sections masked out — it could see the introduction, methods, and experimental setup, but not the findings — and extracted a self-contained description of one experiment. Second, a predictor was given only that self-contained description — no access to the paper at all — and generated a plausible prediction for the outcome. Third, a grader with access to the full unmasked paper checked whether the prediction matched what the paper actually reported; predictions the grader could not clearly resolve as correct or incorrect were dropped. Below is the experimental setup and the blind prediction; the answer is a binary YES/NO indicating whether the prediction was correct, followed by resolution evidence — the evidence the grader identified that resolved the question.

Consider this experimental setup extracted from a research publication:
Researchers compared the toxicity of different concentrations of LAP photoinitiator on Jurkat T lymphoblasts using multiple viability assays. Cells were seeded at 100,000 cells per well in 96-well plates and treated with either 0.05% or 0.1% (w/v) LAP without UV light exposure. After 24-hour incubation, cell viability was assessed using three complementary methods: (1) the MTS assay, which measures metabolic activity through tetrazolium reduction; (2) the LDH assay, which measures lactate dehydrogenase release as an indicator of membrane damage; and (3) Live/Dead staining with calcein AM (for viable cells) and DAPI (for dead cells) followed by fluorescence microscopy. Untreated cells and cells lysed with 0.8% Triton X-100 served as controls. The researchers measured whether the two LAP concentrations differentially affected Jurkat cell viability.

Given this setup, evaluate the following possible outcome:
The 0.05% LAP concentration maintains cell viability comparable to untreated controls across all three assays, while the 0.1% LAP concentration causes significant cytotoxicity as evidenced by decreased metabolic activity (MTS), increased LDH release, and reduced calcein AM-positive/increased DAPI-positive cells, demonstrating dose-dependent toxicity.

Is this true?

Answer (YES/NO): NO